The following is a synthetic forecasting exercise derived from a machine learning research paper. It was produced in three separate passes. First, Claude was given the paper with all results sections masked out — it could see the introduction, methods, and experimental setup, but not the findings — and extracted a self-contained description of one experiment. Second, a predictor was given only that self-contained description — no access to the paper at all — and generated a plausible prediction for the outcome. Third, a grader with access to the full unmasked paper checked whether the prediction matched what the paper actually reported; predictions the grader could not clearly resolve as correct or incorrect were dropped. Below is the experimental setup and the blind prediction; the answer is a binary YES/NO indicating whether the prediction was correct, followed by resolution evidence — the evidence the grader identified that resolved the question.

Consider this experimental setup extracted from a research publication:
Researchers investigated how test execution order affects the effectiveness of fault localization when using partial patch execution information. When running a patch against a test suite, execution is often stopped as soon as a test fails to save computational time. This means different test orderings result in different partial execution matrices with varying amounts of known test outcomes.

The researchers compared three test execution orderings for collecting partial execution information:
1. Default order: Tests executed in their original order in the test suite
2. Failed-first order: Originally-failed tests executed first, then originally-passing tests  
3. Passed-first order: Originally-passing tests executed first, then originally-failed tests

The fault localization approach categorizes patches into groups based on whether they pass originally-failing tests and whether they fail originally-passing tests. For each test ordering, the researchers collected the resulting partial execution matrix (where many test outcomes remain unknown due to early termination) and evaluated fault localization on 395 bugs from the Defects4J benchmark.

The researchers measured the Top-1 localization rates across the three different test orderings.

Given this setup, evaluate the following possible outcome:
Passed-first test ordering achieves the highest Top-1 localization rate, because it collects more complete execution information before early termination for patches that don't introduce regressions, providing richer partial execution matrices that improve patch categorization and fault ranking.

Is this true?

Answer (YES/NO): NO